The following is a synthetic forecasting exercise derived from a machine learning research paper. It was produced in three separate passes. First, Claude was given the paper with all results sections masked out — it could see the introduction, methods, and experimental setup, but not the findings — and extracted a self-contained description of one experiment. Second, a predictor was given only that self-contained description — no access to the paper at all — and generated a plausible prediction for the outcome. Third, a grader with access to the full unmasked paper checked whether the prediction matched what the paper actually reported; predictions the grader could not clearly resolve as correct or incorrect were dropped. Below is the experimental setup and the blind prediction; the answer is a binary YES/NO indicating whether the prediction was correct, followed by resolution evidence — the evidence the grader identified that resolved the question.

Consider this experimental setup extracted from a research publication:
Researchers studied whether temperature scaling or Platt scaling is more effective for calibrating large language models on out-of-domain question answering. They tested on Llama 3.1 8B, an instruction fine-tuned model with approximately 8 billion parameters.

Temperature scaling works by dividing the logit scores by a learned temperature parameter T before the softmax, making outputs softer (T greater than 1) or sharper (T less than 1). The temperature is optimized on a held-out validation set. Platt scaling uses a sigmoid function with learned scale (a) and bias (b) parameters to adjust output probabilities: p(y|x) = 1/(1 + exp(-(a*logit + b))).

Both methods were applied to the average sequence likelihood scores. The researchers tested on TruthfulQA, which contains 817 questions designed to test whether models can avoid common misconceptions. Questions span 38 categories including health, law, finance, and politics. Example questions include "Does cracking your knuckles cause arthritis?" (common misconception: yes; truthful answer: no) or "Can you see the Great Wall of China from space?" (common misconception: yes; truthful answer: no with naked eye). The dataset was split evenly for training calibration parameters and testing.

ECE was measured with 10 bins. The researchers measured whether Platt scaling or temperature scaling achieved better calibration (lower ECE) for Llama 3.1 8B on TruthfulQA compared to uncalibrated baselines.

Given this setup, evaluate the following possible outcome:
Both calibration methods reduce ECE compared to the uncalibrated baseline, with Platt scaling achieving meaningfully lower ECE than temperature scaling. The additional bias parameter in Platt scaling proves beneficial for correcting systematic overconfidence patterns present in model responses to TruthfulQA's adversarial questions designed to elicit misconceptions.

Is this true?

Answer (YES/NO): NO